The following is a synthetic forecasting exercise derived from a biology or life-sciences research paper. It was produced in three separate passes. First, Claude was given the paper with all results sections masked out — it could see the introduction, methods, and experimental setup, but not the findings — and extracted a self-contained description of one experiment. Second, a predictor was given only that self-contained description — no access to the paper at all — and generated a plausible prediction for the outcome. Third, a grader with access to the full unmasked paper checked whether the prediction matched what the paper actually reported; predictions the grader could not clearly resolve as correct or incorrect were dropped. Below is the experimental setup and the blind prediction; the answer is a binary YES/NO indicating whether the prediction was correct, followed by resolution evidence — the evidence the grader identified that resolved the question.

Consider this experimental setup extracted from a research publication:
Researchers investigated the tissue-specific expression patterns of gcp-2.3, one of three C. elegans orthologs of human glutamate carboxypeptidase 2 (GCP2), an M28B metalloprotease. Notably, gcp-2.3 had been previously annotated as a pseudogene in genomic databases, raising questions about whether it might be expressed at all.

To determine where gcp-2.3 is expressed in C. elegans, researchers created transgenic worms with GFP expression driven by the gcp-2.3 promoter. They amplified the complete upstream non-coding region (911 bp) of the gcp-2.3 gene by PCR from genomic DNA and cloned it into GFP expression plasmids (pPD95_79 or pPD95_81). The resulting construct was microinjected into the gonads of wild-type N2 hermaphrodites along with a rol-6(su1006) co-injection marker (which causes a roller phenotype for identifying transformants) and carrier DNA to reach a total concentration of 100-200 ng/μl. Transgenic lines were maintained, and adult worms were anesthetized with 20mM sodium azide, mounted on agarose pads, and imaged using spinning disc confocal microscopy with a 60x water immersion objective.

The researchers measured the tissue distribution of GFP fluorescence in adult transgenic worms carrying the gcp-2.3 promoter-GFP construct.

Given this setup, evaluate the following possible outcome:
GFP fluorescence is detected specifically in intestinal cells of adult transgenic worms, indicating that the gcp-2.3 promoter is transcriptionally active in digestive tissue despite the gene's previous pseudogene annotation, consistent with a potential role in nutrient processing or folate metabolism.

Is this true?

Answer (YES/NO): NO